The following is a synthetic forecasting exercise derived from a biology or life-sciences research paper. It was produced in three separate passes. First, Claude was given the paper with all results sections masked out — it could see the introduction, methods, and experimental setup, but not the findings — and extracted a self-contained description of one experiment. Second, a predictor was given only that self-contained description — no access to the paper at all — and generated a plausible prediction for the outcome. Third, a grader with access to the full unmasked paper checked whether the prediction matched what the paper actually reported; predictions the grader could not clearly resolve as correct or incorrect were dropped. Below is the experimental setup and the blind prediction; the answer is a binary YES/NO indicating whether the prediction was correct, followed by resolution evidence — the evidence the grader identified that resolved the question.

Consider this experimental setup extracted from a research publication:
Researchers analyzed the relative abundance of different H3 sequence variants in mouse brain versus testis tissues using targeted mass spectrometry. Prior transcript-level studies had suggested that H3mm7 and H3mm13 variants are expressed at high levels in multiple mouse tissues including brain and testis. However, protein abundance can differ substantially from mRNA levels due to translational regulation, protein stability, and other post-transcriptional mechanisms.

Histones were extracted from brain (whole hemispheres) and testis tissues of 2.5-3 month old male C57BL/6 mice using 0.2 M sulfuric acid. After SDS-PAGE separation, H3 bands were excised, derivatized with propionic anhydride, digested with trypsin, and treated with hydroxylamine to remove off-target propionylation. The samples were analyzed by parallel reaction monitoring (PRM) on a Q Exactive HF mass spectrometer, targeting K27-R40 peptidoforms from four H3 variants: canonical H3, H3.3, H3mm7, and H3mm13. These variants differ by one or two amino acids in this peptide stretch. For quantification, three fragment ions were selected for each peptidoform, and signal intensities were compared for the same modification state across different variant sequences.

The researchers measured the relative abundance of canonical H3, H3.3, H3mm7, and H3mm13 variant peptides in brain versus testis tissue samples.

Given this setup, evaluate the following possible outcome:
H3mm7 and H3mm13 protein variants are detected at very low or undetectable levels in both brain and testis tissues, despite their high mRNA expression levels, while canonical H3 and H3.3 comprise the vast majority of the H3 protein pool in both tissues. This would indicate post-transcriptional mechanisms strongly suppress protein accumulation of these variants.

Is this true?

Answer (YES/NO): YES